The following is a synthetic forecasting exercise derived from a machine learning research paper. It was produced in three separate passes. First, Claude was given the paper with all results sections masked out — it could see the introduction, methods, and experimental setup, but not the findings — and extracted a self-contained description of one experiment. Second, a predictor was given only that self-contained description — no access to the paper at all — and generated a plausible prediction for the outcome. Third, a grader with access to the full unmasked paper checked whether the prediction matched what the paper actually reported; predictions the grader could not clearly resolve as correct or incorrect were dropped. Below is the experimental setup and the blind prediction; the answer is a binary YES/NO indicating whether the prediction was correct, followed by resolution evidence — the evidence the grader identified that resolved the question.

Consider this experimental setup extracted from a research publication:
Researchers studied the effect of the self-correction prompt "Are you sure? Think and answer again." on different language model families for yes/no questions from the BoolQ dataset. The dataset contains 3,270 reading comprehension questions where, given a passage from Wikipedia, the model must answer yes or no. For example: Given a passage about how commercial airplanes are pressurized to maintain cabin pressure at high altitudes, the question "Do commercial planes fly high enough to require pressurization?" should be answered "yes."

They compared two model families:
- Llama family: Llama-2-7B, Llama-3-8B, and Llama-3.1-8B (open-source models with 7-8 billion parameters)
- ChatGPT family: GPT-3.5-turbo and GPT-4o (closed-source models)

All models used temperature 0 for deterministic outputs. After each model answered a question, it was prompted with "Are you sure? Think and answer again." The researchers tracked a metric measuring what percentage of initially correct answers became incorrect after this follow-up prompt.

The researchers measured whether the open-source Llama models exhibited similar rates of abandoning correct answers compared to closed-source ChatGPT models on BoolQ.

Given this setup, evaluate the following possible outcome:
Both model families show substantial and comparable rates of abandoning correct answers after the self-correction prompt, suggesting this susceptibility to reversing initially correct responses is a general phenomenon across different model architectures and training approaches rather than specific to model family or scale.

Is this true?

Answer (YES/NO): NO